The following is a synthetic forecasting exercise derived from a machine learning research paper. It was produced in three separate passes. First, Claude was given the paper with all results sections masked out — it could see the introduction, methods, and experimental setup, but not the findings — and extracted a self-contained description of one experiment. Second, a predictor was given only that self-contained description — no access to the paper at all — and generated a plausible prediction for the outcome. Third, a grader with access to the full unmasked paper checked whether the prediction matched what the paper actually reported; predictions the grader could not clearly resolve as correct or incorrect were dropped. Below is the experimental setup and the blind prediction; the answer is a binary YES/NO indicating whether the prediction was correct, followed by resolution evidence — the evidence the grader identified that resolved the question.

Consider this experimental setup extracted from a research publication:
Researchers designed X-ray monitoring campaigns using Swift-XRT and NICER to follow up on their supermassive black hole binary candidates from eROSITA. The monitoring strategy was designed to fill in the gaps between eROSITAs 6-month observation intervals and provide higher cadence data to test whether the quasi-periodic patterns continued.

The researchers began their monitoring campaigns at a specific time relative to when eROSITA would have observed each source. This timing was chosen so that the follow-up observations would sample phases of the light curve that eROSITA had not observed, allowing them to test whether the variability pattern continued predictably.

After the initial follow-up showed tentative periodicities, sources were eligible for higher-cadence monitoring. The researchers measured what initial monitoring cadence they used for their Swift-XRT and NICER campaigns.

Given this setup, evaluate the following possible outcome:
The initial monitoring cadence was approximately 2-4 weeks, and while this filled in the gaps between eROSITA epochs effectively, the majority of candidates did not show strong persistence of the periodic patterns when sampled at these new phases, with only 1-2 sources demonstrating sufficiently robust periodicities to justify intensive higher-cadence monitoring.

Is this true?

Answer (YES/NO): YES